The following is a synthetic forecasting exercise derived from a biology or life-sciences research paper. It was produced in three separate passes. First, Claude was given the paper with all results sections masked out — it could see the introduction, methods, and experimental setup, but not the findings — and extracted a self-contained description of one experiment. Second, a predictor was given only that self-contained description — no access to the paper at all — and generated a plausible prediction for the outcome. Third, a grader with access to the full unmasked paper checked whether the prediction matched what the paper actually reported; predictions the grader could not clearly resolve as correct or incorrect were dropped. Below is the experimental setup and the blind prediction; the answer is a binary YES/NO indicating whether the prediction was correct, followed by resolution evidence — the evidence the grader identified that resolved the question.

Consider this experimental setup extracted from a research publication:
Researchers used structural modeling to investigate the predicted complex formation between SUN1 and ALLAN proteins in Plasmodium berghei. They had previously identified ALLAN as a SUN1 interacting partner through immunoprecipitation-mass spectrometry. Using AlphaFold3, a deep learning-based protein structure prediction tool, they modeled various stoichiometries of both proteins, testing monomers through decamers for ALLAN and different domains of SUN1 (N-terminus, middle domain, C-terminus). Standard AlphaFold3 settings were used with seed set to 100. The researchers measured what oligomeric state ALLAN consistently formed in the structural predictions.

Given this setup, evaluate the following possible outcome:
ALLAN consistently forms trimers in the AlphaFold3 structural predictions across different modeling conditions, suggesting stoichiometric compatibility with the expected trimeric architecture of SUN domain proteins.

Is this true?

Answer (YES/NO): YES